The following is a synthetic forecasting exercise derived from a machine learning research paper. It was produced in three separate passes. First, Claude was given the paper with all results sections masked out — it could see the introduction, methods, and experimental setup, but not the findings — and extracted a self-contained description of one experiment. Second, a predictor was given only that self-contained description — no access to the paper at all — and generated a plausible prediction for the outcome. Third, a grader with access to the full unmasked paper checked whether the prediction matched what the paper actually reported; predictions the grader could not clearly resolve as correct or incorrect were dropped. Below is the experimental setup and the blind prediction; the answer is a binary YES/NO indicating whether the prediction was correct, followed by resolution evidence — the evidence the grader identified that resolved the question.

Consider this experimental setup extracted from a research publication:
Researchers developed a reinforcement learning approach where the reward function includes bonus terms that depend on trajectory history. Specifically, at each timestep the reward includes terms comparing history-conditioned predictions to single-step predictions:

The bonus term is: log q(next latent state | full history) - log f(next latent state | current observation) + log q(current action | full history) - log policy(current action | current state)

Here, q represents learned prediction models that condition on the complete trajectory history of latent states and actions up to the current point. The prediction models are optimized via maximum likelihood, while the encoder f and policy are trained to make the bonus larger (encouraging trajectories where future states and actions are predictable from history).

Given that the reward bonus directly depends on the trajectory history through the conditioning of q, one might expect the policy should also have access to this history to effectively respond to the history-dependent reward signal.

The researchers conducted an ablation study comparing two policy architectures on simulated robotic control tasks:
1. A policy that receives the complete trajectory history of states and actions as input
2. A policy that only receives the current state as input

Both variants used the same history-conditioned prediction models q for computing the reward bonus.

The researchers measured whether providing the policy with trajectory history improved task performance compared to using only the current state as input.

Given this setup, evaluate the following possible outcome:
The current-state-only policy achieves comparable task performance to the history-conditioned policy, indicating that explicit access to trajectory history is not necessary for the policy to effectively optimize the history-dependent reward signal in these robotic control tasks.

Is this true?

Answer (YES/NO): YES